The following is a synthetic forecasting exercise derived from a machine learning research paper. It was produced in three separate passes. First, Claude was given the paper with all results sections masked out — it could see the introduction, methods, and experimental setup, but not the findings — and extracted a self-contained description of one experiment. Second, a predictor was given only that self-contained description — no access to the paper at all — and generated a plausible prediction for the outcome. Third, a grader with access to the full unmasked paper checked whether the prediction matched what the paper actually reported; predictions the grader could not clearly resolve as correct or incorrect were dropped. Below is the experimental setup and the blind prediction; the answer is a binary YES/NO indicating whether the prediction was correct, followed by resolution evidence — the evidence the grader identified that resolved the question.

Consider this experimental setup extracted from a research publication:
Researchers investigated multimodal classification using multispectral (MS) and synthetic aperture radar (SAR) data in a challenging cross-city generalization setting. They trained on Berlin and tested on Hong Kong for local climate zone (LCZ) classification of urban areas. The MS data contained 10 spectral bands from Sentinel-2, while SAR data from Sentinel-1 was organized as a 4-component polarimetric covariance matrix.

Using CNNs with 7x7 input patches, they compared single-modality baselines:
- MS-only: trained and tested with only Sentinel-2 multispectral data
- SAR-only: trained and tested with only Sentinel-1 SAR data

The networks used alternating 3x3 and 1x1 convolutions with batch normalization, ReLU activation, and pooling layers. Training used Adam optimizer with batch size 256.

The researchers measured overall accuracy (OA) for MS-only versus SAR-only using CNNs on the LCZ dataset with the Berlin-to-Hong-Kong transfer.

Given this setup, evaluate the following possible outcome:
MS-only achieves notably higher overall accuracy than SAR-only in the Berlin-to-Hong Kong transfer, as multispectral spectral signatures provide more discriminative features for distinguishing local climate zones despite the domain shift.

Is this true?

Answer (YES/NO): YES